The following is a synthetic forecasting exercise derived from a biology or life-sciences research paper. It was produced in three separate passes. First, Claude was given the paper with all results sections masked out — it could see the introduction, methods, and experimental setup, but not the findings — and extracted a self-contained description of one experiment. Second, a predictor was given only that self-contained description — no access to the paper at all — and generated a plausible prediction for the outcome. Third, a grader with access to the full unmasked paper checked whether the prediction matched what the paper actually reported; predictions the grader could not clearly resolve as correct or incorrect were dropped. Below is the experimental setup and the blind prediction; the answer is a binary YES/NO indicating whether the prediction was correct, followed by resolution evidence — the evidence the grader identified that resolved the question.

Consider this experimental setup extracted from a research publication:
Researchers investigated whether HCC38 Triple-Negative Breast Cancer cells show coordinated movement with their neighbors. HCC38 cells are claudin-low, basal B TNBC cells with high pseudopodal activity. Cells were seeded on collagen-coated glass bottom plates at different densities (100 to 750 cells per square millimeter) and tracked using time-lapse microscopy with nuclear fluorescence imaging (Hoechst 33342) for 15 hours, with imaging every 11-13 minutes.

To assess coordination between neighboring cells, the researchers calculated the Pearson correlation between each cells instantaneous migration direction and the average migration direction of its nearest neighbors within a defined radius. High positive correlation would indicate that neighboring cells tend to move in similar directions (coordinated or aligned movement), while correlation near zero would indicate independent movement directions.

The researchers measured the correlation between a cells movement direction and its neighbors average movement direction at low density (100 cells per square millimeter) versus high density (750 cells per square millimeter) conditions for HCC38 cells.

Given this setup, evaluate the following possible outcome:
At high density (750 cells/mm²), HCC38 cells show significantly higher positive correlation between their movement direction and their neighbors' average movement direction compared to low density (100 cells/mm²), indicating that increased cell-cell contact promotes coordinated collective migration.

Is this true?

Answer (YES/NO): NO